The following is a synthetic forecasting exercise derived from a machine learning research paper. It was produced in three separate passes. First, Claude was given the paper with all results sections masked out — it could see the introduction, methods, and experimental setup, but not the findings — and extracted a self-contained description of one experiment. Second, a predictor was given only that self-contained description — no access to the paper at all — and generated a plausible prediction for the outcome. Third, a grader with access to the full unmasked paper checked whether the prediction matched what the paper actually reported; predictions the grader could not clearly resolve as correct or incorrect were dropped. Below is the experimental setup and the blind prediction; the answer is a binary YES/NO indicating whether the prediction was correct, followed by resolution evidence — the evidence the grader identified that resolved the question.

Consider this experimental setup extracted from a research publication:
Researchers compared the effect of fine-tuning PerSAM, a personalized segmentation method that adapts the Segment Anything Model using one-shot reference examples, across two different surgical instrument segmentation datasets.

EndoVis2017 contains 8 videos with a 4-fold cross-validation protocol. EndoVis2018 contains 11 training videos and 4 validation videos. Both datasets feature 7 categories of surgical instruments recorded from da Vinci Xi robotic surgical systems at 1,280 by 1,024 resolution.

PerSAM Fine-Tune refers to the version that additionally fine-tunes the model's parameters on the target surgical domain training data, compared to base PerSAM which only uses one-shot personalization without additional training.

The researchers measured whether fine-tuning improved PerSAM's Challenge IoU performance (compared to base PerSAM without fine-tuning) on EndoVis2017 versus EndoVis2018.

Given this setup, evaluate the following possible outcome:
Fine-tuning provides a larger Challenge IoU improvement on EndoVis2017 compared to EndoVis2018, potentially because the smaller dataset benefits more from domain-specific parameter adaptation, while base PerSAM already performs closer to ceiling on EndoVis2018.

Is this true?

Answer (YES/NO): NO